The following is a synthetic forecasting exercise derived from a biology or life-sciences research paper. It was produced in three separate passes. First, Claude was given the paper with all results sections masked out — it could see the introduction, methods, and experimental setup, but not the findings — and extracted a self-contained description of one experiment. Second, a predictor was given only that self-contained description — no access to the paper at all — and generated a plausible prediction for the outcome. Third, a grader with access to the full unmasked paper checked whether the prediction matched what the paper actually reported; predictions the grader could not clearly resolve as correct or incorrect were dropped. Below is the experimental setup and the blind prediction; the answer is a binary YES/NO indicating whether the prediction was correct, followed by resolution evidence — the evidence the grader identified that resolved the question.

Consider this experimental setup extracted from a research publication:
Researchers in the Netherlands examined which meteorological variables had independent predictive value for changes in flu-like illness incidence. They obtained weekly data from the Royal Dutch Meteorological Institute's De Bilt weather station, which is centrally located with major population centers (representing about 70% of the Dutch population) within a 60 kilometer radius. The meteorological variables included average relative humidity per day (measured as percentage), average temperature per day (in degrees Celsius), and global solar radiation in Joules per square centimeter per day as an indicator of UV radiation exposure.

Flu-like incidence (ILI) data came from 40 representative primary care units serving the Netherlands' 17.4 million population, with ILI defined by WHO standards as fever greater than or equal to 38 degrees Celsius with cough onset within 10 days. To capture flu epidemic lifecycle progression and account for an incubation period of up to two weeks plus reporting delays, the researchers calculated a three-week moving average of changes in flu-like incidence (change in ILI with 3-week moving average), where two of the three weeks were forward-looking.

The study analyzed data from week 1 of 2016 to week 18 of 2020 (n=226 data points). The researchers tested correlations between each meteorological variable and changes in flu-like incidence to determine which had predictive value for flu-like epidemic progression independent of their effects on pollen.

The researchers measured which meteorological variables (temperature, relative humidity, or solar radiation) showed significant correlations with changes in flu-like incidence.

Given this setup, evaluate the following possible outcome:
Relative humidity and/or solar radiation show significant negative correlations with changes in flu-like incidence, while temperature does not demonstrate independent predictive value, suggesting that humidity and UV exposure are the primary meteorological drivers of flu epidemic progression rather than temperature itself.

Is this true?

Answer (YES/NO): NO